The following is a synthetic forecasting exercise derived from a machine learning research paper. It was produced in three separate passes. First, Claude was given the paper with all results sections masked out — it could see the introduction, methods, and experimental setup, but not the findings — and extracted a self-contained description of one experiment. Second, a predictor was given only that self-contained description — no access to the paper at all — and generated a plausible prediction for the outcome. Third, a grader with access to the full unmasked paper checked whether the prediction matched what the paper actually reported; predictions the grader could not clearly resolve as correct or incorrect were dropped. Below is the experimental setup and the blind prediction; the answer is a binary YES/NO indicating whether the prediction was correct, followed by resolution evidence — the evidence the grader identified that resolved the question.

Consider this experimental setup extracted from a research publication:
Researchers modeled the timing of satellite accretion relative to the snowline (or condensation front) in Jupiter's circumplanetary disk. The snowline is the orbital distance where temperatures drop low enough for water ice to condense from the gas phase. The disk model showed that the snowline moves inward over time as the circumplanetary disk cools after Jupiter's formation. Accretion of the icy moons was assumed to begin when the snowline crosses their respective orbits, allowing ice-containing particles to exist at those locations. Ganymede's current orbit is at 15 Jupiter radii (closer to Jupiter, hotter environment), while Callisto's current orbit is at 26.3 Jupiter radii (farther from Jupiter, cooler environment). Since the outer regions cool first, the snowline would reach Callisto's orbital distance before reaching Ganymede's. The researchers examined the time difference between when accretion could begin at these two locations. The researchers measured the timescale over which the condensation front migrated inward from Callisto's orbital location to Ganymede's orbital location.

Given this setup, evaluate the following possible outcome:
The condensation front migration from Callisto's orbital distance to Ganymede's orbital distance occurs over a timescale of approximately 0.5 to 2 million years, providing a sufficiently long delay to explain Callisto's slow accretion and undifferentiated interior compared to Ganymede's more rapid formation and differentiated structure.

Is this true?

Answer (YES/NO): NO